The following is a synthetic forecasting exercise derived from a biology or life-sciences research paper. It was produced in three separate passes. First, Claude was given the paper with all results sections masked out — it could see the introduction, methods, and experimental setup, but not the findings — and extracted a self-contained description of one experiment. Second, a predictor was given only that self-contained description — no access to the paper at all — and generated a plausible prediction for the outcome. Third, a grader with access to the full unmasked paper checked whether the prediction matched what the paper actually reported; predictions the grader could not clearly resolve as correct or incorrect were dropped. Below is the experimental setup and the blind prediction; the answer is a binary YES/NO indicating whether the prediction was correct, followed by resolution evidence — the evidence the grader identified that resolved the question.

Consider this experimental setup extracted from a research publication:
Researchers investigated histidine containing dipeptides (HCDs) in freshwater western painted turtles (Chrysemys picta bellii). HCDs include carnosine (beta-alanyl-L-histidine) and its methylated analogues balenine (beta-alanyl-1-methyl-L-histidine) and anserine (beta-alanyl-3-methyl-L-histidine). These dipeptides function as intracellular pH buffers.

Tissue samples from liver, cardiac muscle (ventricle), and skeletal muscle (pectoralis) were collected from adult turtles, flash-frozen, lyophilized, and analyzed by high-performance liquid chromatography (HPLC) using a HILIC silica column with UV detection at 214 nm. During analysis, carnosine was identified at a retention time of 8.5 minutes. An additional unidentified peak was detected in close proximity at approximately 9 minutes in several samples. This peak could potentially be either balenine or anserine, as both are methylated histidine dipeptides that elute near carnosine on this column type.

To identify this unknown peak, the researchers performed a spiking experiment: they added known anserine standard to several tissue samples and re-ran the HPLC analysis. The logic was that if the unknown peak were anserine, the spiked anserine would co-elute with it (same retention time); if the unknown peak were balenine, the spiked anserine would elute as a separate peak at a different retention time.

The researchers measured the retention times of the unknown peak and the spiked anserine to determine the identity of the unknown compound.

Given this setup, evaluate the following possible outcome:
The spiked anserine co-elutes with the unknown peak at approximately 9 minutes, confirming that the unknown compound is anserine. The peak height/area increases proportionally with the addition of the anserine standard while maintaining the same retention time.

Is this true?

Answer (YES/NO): NO